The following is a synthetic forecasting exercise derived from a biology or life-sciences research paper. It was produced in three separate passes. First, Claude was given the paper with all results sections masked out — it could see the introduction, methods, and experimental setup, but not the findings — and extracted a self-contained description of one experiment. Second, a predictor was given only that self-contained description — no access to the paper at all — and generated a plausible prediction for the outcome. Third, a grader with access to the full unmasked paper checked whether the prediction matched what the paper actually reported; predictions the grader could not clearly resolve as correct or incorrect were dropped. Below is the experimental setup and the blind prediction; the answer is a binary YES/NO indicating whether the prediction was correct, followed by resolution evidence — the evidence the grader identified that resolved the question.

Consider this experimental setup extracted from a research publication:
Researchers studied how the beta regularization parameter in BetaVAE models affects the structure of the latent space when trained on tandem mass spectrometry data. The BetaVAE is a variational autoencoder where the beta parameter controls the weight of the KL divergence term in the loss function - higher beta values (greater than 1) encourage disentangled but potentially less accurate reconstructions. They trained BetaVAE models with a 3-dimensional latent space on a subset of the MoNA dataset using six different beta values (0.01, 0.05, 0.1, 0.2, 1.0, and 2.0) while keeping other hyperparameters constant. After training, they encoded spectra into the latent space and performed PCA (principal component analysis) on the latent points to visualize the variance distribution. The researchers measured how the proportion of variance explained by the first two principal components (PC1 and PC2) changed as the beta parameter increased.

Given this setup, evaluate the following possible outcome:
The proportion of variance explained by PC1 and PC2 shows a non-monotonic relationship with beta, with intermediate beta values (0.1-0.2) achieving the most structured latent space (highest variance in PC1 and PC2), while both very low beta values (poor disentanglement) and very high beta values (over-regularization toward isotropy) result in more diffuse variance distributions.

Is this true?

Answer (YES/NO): NO